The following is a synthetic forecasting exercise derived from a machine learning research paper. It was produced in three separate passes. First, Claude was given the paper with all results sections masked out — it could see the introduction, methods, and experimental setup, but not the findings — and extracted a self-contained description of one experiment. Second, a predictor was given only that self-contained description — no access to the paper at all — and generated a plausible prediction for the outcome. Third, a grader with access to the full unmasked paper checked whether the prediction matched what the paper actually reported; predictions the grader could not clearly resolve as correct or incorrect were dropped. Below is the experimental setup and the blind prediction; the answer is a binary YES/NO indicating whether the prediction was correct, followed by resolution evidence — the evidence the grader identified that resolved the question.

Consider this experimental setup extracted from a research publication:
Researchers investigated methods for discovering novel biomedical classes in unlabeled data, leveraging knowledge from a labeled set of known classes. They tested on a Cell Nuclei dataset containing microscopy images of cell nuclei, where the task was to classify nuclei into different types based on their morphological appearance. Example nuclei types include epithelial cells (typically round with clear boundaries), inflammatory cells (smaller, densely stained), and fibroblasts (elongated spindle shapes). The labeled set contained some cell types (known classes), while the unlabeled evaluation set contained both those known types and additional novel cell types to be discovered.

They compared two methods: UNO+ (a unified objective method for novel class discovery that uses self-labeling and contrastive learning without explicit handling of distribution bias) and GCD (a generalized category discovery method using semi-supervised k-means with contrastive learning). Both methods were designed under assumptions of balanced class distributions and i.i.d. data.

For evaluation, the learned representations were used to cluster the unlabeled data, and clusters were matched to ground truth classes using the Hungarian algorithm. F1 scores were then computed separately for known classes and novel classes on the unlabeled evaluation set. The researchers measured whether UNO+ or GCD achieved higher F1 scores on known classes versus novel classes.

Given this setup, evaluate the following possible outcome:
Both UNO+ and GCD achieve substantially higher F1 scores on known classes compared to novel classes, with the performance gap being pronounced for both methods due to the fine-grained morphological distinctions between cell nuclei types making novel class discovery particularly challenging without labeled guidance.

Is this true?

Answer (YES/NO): YES